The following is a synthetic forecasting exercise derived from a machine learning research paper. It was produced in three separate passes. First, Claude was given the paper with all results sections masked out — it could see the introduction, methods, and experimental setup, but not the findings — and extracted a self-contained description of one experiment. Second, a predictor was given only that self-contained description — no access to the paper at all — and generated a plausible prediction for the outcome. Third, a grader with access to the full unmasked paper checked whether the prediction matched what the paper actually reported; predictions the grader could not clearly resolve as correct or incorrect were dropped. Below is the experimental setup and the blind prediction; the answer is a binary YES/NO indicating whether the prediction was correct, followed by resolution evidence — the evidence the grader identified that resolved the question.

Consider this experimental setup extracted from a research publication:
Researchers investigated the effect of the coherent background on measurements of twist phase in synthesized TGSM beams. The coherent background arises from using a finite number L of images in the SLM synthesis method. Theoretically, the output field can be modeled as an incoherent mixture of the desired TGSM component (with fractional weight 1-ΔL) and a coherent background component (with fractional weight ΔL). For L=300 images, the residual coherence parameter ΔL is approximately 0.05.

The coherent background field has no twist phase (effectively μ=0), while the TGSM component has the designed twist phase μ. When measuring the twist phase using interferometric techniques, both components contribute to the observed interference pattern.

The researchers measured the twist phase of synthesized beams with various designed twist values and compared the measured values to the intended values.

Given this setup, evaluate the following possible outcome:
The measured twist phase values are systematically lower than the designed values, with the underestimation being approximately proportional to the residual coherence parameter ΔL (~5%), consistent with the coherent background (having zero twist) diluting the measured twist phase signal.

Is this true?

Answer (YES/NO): NO